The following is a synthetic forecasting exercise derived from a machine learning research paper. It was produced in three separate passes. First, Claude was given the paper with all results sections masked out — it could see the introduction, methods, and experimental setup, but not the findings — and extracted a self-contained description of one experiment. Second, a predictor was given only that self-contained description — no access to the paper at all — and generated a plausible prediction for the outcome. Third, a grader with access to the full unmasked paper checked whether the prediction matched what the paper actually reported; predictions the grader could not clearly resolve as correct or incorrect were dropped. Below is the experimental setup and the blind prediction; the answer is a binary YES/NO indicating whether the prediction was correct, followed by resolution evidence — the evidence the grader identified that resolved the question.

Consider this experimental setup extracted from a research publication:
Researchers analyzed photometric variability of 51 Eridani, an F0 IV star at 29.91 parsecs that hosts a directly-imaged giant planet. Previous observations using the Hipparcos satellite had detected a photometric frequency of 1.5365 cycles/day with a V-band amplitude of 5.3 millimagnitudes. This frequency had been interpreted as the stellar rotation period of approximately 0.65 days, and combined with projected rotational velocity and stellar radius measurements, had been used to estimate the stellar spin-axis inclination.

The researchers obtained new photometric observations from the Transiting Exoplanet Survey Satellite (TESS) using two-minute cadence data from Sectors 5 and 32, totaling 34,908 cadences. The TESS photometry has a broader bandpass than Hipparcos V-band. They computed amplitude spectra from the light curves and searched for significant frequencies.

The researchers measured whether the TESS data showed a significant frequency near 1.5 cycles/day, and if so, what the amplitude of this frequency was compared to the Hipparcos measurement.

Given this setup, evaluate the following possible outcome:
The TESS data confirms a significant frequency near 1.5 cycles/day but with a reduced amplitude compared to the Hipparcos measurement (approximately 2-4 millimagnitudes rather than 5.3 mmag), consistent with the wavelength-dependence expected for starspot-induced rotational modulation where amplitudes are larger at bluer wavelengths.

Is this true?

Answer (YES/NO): NO